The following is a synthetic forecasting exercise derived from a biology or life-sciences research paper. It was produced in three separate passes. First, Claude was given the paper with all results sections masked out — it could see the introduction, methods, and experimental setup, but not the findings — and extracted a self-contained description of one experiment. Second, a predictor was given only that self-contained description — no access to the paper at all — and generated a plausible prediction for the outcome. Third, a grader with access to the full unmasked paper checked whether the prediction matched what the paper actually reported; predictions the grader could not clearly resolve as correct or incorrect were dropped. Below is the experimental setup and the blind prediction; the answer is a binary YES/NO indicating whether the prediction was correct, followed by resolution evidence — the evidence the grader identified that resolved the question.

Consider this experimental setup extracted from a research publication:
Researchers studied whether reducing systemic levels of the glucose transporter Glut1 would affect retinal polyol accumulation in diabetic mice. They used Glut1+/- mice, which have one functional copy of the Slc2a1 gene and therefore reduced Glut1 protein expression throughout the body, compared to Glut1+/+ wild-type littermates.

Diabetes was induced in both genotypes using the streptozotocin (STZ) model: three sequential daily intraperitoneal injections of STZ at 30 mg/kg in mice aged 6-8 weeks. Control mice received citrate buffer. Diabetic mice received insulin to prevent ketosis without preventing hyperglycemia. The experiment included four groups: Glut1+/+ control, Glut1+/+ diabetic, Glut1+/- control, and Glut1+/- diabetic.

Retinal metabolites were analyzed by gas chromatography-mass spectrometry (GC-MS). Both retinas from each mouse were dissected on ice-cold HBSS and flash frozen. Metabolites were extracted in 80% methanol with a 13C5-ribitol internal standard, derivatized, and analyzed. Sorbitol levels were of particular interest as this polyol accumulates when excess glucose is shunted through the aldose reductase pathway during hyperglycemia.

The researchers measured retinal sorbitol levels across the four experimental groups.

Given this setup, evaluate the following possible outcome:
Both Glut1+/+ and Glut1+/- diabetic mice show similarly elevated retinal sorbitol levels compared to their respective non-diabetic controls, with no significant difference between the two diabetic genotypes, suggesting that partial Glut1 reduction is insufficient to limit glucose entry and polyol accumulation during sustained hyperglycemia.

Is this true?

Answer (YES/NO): NO